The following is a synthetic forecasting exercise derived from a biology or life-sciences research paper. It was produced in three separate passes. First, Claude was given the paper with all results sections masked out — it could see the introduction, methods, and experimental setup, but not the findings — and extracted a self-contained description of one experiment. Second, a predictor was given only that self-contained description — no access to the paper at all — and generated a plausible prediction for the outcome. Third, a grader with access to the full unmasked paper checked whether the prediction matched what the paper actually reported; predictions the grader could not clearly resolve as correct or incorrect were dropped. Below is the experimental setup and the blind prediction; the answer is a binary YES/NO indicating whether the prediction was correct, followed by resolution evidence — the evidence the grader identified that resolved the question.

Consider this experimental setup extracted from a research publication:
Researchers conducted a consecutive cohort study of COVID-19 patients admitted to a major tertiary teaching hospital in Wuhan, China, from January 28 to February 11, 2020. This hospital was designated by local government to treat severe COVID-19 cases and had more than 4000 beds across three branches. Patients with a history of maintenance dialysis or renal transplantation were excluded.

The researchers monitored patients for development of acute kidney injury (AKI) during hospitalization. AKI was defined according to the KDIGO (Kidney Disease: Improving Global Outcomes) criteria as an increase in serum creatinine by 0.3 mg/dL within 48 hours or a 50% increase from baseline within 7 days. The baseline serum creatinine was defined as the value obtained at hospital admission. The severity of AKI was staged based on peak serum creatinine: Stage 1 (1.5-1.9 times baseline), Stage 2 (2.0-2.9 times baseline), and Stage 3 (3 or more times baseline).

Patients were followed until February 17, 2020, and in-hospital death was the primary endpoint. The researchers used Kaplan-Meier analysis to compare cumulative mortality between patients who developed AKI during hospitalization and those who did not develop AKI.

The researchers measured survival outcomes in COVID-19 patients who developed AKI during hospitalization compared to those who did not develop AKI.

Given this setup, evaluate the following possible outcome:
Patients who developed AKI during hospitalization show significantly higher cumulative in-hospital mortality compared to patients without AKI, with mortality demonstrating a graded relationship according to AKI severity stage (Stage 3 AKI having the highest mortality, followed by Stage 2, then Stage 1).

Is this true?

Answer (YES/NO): NO